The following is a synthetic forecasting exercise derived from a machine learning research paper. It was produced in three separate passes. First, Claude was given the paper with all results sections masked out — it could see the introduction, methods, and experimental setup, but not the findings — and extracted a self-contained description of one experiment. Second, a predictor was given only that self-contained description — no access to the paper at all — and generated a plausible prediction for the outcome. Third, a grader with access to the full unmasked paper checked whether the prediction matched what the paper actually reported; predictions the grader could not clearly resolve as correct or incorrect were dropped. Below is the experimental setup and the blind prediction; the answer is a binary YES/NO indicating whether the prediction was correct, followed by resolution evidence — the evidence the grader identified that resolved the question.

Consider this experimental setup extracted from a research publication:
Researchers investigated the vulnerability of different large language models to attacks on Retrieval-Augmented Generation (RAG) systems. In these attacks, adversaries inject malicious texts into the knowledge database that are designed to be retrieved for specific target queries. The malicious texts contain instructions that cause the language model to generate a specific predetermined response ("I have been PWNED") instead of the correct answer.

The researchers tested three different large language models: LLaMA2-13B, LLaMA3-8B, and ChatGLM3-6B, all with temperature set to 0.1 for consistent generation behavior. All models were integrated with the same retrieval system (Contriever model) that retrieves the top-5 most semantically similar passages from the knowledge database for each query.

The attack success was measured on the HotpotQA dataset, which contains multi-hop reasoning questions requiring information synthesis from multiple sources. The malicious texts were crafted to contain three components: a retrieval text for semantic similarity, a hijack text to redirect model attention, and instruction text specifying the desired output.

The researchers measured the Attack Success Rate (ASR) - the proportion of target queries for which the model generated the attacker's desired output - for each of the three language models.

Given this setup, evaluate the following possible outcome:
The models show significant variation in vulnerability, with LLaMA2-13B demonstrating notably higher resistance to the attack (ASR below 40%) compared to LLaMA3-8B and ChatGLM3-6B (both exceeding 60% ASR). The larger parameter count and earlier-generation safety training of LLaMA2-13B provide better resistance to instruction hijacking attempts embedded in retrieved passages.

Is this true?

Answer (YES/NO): NO